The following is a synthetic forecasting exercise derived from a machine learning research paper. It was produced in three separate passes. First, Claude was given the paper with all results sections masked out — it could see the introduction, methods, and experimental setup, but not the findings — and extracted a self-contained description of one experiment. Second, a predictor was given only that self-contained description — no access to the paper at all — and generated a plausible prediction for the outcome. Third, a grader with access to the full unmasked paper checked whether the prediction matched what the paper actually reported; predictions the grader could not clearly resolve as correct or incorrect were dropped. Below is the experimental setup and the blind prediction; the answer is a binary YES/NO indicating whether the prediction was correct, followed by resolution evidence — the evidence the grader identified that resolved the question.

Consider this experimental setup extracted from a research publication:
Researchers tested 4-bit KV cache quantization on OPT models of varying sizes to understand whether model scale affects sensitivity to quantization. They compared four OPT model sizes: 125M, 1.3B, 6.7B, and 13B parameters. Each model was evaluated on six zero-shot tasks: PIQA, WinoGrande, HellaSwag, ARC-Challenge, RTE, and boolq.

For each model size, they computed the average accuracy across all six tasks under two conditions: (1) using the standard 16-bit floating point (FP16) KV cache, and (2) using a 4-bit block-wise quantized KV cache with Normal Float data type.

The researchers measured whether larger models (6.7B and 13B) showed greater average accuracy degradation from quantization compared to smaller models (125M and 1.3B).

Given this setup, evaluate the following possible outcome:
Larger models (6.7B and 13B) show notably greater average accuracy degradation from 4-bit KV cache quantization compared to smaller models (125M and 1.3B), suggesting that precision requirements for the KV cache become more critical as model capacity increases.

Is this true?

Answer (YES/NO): NO